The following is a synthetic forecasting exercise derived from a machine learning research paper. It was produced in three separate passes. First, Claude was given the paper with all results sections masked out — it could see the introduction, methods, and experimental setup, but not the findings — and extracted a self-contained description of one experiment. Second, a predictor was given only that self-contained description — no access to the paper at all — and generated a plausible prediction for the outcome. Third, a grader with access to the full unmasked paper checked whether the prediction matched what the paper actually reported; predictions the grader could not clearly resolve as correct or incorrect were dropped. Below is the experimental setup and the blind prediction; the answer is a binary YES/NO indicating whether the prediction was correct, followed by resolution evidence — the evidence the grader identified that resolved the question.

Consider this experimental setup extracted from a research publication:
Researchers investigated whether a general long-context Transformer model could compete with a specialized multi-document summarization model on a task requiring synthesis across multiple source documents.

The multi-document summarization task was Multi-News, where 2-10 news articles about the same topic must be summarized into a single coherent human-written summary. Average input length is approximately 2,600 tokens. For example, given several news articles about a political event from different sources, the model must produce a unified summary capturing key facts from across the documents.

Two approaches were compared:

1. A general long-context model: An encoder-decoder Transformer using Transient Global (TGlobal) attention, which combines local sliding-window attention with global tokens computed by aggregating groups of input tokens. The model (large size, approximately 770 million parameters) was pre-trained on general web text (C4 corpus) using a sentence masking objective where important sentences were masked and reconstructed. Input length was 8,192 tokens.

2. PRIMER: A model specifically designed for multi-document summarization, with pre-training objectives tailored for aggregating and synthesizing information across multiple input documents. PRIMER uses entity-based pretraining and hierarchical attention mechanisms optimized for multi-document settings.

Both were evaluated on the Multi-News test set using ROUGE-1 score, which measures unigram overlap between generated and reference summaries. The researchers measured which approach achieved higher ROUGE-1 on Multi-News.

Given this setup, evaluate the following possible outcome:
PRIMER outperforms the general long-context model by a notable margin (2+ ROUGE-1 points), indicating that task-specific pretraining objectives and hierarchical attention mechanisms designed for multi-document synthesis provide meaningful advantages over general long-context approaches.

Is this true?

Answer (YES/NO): YES